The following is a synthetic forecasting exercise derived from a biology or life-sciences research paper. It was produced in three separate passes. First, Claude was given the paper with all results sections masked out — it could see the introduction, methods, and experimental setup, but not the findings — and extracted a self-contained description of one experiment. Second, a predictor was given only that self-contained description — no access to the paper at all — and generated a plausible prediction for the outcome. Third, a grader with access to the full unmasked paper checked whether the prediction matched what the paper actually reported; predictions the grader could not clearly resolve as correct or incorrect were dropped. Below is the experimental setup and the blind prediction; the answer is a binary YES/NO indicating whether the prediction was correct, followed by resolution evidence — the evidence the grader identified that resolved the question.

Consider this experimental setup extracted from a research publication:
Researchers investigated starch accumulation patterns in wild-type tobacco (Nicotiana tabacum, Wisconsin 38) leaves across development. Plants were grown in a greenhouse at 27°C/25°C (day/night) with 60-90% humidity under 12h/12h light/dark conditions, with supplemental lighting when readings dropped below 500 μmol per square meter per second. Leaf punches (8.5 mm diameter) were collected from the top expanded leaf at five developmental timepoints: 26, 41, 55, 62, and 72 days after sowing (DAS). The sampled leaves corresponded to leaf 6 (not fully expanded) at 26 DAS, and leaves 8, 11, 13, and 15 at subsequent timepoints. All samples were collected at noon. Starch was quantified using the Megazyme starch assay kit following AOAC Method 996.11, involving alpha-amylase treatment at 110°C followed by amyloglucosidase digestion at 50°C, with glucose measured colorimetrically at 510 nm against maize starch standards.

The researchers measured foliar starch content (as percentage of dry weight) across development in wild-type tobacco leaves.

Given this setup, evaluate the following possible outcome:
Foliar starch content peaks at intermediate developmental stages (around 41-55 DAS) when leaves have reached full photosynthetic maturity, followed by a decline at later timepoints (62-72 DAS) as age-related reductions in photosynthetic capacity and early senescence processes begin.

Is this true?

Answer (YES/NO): NO